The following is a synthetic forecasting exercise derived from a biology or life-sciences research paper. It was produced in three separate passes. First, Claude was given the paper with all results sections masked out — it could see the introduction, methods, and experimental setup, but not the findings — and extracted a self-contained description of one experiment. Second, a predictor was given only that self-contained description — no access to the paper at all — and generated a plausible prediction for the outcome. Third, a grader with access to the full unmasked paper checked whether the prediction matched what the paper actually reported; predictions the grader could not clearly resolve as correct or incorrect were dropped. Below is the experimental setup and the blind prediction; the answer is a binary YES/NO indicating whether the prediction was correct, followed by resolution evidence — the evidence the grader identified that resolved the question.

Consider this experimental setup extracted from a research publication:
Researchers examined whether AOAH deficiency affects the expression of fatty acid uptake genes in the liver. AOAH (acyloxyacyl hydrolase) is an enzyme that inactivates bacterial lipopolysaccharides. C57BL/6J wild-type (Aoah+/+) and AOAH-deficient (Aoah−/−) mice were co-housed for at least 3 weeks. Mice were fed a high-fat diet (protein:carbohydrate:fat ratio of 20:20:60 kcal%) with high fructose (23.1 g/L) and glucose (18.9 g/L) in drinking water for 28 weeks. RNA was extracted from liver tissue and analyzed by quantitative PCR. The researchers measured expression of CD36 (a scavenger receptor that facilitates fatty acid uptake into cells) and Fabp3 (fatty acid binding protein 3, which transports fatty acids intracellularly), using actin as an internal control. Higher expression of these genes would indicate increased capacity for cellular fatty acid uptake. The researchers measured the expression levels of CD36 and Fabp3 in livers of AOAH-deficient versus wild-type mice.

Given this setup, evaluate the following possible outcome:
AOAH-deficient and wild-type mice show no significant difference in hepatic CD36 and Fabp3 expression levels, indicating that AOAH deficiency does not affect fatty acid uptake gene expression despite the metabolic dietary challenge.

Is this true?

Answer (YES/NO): NO